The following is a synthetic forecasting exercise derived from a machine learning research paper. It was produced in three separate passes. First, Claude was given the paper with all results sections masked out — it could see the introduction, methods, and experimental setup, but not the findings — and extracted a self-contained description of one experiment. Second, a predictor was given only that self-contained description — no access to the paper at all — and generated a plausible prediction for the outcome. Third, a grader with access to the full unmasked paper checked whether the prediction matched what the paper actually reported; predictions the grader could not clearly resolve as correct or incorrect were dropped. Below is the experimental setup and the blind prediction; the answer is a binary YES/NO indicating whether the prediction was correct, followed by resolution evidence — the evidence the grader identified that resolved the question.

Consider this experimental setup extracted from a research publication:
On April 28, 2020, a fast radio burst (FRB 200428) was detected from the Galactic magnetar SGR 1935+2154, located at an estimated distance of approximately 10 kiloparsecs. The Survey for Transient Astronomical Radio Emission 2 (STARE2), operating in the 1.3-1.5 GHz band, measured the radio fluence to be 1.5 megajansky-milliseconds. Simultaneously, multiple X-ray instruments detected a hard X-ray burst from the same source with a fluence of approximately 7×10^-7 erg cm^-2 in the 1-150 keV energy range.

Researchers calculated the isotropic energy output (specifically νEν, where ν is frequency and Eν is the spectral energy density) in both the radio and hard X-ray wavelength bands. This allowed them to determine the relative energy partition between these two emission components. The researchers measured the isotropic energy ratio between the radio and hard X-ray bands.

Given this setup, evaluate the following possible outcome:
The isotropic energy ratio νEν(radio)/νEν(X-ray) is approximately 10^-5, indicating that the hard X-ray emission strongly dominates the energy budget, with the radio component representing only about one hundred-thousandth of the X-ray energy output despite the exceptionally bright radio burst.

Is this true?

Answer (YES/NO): YES